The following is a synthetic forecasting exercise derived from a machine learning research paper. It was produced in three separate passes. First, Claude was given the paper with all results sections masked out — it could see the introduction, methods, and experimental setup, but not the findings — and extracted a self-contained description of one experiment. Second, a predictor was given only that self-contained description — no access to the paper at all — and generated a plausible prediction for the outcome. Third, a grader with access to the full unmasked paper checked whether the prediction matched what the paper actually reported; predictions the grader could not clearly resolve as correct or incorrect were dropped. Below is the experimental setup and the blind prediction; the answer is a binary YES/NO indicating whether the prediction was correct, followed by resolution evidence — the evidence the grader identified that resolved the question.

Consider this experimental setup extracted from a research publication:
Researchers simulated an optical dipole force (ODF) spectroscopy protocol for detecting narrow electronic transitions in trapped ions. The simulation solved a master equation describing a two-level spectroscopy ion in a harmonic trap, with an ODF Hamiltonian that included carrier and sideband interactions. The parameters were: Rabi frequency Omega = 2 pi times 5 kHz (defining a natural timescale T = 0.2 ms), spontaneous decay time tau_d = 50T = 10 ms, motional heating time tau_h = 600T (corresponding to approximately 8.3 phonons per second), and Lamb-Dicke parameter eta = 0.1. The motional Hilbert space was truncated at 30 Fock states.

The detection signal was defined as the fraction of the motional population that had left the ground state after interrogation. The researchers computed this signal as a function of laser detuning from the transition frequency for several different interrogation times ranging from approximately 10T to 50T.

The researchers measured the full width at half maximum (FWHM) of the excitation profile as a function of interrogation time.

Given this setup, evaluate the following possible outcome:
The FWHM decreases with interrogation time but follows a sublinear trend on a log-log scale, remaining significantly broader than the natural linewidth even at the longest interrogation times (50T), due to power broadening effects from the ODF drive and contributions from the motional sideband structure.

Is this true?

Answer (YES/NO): NO